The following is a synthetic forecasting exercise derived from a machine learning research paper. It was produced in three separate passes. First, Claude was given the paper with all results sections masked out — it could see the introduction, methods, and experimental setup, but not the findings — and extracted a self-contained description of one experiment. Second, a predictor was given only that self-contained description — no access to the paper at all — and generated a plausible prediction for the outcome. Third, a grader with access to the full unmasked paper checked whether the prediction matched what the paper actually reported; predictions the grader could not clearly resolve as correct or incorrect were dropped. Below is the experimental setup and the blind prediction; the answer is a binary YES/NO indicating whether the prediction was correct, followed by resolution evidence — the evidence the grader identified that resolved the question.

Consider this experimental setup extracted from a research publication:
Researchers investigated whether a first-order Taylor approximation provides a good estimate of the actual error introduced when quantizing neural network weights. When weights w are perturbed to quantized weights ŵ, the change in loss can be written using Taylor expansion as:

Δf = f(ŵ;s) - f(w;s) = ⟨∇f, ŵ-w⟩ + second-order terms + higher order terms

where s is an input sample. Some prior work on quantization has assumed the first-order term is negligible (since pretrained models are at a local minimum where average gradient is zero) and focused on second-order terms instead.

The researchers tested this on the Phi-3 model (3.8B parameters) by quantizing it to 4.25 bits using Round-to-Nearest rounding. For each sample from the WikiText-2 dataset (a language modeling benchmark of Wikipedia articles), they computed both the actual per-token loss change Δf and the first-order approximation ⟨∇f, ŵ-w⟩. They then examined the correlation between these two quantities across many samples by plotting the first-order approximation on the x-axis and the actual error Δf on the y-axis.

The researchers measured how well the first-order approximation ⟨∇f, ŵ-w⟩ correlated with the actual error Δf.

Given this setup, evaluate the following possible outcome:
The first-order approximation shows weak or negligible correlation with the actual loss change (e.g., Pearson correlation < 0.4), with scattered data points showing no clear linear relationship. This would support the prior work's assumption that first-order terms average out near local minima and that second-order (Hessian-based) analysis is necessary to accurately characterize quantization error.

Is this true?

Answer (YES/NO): NO